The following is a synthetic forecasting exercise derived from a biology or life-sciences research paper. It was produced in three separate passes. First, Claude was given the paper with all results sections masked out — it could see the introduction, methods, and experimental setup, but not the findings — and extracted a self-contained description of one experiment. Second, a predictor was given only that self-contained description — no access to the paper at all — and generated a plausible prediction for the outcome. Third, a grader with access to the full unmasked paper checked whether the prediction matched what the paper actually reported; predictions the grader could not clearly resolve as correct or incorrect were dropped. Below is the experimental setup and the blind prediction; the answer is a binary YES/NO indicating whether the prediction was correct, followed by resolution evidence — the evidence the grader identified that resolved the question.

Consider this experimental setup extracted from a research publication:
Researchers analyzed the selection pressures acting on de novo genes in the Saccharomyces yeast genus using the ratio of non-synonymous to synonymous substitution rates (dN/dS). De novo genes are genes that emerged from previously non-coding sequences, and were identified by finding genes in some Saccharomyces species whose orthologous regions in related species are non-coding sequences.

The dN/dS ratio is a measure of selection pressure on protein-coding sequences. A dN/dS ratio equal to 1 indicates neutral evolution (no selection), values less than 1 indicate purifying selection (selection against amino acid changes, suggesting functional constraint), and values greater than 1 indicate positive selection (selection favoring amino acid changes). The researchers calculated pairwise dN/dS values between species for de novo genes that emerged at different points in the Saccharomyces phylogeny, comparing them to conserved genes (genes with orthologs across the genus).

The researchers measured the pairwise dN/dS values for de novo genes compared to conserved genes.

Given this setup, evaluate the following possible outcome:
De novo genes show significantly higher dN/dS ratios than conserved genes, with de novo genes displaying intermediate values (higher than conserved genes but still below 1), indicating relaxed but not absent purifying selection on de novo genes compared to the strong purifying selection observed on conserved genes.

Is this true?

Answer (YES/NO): NO